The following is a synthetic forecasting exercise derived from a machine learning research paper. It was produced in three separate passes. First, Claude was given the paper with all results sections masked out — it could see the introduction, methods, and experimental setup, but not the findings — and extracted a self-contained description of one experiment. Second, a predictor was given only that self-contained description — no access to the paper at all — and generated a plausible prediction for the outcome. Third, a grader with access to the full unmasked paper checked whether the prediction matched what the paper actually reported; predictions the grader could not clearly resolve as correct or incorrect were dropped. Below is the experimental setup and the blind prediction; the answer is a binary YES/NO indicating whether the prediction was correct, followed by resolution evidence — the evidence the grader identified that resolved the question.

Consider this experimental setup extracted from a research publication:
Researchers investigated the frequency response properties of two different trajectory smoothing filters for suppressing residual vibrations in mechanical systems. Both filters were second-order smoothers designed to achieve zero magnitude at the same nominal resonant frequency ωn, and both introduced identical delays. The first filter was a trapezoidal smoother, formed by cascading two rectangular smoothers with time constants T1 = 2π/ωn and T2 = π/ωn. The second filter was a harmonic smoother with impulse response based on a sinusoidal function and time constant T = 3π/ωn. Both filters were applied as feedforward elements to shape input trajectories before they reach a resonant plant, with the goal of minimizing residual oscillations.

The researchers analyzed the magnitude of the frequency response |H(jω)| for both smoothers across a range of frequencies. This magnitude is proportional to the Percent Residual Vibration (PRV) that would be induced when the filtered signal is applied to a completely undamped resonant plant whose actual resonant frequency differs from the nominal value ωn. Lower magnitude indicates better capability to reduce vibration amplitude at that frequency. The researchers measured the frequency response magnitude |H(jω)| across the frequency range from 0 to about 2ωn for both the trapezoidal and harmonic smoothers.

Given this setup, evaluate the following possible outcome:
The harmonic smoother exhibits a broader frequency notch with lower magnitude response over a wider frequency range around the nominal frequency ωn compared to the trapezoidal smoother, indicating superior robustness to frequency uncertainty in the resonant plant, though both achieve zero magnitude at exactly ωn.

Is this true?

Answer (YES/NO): YES